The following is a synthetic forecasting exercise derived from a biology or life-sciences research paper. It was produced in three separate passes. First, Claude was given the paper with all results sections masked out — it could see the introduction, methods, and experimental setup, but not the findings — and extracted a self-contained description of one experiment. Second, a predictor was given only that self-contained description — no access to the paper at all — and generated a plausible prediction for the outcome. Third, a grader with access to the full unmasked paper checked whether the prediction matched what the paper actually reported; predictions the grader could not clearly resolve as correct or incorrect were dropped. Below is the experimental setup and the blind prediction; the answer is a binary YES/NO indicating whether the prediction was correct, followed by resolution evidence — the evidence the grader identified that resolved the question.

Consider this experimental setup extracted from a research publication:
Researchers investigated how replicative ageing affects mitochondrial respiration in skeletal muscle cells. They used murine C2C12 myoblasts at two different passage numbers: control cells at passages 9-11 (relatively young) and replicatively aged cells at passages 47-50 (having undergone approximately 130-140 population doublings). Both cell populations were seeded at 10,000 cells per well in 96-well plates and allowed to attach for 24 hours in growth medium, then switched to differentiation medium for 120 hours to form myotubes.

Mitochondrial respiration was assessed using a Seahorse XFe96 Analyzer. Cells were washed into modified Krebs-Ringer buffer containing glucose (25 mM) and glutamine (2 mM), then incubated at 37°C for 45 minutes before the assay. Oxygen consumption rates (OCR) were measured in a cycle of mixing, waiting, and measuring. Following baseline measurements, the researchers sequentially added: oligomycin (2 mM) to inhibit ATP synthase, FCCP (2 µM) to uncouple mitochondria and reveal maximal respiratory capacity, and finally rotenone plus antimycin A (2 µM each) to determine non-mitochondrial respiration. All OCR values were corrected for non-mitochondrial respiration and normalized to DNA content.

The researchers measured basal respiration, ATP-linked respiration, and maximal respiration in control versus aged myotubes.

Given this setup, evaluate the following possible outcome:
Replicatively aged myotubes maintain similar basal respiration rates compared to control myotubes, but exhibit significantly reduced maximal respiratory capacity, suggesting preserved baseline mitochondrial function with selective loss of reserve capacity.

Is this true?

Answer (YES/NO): YES